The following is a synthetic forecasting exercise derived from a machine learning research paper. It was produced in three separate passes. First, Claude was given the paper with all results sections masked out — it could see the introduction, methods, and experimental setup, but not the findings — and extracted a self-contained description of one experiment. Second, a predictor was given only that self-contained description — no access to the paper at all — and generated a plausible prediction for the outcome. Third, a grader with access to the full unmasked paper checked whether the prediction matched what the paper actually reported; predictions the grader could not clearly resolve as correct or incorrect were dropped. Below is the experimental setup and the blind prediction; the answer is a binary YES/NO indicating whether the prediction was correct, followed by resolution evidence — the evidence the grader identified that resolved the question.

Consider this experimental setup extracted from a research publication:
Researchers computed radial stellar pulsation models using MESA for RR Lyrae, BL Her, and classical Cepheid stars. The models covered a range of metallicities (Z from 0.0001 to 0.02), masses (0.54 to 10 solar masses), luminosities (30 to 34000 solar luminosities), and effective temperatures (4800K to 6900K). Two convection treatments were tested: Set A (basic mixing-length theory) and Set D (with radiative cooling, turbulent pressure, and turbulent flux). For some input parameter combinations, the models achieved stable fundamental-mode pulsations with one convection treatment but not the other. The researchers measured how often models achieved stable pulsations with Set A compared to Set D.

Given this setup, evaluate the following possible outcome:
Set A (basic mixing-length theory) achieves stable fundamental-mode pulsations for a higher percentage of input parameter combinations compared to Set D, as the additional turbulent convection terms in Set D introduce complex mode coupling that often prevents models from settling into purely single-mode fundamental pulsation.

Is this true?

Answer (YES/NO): NO